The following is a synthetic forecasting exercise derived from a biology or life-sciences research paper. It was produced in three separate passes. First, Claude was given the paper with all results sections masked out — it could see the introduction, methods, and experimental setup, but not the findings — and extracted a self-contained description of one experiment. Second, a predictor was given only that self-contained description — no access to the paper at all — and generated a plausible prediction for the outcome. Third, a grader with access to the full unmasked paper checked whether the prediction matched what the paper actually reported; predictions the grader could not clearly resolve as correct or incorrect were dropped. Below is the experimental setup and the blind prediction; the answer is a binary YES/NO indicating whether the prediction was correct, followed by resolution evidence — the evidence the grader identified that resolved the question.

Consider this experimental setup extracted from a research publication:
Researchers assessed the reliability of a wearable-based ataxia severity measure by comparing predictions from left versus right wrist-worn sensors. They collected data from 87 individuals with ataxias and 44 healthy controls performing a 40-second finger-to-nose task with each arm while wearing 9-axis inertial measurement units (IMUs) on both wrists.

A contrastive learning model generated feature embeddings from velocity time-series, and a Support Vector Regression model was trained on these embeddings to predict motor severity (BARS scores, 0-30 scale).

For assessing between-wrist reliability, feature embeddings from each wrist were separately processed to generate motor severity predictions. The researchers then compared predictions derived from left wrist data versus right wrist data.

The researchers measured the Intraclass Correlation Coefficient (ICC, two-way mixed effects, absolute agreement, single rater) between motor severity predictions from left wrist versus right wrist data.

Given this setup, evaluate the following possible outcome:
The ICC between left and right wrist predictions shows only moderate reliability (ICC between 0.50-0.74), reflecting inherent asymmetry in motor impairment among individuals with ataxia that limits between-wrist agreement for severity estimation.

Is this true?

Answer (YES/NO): NO